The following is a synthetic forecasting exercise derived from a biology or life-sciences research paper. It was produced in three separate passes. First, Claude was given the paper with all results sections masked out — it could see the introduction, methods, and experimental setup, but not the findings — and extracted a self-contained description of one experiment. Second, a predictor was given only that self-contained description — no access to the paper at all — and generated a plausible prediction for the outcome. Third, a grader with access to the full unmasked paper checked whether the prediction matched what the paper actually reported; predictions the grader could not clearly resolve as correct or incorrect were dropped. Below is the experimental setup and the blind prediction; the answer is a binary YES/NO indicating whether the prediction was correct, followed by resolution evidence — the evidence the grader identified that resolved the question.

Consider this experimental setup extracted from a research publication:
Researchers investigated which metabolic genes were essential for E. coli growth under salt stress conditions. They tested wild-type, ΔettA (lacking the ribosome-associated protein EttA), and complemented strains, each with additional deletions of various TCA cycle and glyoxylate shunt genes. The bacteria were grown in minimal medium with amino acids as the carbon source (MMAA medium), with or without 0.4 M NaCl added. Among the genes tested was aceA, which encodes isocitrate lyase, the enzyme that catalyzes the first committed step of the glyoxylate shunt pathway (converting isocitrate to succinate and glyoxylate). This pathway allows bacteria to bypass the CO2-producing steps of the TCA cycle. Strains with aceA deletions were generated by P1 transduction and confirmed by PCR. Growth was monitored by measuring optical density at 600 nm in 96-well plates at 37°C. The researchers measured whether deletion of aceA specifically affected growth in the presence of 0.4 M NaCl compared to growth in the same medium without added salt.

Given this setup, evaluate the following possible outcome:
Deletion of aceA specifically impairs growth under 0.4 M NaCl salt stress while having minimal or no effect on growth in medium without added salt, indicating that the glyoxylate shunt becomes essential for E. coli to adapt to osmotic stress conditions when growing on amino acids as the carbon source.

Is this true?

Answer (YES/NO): YES